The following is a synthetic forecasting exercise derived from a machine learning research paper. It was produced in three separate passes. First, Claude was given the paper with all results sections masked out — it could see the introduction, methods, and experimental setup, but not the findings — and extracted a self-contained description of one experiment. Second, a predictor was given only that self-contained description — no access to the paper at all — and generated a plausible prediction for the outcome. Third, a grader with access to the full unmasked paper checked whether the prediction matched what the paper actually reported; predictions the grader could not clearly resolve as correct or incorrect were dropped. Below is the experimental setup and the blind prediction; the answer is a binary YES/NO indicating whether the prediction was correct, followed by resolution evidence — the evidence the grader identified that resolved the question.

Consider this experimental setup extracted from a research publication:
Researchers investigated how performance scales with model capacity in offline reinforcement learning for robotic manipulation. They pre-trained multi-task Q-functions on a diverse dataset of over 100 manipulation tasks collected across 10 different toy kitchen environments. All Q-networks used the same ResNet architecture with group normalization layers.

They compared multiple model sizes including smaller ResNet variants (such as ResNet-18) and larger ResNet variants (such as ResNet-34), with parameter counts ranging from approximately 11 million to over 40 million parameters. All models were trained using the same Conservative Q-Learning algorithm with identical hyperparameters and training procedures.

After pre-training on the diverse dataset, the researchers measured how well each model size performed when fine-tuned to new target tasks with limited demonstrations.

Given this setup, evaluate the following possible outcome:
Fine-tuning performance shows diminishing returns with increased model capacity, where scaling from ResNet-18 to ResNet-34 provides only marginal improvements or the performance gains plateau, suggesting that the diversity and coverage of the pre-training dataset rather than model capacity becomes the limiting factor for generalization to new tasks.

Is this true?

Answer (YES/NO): NO